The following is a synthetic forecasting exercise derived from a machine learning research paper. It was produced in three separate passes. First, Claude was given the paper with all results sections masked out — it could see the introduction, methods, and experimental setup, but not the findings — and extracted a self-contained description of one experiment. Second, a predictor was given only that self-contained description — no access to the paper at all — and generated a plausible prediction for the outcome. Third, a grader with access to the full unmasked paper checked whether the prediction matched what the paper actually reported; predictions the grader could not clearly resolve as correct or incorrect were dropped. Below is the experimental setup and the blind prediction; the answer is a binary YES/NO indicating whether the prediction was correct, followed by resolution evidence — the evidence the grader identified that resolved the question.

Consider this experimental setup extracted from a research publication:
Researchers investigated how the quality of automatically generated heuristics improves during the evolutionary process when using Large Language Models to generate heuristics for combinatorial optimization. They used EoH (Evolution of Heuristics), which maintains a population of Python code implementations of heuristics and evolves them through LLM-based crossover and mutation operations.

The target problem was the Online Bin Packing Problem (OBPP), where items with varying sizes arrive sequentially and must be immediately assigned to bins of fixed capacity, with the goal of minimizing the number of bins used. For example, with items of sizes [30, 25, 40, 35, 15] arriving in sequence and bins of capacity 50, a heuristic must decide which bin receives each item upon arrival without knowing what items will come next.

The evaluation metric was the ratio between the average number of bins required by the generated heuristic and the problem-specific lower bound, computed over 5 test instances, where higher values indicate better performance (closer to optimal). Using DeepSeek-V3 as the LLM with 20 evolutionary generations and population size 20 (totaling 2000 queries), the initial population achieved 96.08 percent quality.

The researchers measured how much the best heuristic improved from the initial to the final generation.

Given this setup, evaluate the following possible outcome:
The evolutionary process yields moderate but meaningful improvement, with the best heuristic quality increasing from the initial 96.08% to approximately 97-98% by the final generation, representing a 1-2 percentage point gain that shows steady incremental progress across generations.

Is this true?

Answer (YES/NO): YES